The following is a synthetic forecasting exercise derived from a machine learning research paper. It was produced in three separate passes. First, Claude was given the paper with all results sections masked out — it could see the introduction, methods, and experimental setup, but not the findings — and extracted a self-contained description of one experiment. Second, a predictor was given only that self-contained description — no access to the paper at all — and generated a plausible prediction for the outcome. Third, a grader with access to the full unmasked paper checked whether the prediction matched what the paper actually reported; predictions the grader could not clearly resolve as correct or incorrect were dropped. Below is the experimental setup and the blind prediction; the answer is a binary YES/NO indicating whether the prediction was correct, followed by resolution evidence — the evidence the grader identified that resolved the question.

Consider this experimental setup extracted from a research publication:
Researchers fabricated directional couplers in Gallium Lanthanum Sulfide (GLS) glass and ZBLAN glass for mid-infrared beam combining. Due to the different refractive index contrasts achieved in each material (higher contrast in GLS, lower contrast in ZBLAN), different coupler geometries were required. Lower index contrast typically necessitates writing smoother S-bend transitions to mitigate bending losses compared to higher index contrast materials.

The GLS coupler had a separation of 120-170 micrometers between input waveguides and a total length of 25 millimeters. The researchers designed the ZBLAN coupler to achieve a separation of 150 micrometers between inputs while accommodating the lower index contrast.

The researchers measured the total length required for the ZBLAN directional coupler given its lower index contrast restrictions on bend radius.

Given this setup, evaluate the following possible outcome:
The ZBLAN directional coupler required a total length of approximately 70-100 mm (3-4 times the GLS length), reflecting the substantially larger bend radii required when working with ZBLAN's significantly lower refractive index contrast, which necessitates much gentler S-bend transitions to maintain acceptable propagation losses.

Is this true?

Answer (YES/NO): NO